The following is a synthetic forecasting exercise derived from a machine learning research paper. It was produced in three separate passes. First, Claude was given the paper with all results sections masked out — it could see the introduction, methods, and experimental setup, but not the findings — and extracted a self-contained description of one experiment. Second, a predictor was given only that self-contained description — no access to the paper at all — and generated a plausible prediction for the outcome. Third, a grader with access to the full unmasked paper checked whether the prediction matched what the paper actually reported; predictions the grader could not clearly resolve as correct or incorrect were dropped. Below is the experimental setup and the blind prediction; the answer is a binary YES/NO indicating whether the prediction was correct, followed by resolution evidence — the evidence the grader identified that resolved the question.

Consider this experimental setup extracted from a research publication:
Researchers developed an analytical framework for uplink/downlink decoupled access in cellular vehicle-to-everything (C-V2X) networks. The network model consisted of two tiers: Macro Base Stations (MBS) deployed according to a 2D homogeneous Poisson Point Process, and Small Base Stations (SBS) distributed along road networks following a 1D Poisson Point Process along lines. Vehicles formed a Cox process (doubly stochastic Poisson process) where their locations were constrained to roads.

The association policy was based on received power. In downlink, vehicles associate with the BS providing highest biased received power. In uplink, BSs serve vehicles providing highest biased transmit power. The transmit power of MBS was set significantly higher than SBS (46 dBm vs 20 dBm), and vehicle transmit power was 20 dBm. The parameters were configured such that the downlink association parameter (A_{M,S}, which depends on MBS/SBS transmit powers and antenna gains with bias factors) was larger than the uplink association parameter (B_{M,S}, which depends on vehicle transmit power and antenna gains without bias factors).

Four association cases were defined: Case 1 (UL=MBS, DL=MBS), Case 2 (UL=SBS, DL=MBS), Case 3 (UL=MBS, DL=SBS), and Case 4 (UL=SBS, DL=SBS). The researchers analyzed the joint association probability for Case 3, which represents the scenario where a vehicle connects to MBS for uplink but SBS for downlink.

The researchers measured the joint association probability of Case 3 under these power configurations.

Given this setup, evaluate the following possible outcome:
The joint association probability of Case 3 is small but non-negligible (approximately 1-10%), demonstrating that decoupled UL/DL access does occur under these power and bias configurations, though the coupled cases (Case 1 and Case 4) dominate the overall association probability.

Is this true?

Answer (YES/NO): NO